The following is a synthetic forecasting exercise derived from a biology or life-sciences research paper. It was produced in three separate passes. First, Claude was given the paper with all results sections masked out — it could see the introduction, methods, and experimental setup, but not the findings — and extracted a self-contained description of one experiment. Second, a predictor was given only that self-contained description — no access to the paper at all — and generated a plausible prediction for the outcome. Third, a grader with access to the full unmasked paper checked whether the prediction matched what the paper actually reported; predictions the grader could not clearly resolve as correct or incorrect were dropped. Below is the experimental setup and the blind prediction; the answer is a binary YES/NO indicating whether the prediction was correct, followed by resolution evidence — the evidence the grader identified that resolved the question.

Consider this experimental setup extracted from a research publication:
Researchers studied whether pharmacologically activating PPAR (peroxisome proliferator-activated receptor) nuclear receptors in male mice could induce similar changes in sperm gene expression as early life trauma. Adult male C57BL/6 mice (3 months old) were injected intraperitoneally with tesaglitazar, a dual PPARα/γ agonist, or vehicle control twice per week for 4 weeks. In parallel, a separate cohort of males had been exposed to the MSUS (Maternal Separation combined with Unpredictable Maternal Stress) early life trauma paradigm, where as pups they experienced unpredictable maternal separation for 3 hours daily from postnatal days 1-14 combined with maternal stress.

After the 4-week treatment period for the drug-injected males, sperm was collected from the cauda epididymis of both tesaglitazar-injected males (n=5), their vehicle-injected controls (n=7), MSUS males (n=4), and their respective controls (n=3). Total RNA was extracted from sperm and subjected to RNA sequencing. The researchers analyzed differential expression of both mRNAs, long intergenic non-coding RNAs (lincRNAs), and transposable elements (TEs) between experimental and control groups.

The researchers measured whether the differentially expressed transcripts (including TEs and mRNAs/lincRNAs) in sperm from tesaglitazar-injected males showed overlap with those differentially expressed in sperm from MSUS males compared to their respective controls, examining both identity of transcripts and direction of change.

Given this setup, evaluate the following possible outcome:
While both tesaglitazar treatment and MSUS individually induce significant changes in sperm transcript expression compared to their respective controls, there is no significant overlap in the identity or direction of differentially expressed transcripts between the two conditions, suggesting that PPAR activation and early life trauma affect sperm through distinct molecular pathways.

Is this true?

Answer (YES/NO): NO